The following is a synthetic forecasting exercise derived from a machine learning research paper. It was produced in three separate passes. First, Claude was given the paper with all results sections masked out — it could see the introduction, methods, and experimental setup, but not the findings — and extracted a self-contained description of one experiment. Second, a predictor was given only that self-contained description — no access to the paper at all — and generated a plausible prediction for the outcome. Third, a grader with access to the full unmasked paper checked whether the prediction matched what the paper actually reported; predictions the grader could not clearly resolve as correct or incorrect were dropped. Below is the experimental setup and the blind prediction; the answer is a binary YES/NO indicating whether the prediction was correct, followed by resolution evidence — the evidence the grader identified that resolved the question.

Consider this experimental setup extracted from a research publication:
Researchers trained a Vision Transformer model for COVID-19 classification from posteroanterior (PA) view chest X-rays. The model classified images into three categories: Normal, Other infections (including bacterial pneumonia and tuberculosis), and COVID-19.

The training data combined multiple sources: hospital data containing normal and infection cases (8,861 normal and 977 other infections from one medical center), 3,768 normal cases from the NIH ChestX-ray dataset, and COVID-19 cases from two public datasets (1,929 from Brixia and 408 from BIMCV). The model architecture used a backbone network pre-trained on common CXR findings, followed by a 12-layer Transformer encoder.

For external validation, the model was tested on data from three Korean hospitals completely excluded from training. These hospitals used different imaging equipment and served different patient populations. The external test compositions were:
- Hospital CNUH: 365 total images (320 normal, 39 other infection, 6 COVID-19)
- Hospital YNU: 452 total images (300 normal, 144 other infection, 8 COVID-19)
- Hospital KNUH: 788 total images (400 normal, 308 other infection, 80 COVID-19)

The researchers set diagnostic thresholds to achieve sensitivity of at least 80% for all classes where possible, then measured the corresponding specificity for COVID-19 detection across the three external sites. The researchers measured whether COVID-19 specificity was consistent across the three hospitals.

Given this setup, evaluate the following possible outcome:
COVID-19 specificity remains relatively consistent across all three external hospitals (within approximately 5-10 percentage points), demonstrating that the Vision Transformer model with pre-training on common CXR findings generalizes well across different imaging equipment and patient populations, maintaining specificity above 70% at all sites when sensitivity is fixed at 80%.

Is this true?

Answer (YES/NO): NO